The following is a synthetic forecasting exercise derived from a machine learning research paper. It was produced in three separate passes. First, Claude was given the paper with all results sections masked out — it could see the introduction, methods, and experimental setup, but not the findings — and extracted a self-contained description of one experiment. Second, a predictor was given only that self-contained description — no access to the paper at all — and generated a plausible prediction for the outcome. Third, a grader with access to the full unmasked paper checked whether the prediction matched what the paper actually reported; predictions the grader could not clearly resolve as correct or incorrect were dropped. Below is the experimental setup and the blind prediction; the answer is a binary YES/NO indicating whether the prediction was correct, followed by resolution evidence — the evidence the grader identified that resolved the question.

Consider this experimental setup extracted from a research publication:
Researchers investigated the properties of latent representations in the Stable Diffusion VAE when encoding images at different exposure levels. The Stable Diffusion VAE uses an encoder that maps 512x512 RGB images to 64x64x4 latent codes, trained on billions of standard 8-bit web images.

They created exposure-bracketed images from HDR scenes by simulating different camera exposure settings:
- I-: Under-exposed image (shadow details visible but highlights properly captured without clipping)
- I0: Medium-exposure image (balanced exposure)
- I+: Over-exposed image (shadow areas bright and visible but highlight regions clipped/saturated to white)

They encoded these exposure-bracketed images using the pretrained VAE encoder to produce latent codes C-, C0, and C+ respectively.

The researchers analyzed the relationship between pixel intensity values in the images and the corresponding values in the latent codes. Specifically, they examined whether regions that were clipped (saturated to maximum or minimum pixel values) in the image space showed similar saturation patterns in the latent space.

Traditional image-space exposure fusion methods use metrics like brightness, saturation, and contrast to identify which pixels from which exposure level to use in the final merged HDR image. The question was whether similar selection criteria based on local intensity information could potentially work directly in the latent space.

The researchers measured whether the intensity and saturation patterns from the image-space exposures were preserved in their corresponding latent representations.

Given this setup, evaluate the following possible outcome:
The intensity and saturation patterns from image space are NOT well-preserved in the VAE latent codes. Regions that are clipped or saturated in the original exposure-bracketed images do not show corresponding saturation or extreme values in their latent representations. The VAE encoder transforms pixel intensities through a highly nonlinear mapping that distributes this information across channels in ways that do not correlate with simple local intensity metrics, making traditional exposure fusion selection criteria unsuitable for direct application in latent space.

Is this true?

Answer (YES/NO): NO